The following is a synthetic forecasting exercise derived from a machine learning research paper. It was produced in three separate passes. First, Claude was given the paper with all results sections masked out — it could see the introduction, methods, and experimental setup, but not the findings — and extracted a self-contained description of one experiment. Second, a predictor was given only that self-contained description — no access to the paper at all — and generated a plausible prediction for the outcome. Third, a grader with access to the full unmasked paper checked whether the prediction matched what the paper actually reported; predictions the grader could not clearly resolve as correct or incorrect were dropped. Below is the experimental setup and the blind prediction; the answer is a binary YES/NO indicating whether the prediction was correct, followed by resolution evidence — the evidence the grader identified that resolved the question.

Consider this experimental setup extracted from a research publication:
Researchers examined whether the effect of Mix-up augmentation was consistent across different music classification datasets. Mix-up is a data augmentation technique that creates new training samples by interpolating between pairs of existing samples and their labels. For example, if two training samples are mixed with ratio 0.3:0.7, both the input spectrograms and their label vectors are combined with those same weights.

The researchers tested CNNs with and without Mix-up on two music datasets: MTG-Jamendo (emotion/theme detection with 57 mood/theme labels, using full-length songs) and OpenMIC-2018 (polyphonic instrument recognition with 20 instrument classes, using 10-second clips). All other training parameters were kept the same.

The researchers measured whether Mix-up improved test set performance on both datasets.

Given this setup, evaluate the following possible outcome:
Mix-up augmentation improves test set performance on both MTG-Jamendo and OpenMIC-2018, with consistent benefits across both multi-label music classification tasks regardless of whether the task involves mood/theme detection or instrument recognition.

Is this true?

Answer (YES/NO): NO